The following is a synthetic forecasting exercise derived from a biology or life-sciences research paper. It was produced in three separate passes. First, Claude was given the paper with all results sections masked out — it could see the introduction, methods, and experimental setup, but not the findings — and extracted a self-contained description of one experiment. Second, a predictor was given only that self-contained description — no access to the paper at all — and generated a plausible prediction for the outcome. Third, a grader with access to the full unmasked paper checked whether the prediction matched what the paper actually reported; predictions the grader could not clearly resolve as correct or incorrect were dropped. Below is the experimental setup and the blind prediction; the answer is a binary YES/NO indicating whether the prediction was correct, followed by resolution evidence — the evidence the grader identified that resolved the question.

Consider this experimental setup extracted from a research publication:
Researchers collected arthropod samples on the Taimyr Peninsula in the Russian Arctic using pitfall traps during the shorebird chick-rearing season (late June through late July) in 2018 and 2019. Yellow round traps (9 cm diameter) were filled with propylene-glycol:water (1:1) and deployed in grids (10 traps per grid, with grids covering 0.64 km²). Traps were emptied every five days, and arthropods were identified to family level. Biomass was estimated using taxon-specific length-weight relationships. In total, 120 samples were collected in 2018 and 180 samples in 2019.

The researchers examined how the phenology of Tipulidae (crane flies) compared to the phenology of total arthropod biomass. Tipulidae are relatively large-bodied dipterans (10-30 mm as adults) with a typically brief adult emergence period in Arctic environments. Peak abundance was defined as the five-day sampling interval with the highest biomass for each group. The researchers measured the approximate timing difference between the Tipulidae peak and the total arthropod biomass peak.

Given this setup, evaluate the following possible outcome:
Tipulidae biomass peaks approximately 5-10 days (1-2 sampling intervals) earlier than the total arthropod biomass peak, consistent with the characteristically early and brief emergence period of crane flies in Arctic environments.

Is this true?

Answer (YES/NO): NO